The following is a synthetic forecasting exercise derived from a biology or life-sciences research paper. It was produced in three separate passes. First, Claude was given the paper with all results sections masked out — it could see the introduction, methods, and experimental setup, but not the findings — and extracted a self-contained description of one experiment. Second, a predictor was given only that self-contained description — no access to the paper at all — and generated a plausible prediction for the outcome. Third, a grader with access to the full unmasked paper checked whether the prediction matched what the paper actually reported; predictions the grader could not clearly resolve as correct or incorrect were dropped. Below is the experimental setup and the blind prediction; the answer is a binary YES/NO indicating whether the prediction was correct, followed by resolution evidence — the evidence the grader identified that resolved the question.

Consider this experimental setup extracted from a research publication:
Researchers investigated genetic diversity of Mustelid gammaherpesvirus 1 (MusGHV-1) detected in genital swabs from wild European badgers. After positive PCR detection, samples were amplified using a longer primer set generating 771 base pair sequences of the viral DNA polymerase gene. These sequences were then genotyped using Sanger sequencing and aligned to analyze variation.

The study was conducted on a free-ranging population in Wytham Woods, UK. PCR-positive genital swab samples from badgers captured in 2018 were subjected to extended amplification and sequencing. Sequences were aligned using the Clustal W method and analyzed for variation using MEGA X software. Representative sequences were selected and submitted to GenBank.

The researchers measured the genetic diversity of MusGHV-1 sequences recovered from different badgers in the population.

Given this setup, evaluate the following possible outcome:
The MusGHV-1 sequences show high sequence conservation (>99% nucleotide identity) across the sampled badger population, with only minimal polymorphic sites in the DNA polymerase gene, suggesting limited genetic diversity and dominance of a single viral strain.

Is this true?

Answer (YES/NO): NO